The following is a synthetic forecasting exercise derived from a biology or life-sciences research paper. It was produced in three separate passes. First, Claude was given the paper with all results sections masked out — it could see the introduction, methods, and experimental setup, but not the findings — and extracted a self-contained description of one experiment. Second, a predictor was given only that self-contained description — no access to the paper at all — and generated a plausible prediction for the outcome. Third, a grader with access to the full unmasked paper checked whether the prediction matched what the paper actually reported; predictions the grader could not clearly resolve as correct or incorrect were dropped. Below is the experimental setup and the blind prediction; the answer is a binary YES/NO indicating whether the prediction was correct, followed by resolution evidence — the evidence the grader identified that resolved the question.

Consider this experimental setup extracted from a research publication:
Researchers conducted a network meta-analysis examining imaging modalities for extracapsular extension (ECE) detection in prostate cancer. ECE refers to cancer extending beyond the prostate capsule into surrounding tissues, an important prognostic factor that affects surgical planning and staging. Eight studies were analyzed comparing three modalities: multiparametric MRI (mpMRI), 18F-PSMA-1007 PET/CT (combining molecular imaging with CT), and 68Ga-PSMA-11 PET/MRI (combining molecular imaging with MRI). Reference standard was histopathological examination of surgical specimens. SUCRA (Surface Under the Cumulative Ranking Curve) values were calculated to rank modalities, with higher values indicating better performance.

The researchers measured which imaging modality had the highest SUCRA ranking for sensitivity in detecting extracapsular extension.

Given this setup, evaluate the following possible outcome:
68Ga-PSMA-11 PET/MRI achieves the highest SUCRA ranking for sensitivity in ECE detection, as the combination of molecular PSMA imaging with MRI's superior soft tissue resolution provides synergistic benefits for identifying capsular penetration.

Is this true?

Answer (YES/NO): YES